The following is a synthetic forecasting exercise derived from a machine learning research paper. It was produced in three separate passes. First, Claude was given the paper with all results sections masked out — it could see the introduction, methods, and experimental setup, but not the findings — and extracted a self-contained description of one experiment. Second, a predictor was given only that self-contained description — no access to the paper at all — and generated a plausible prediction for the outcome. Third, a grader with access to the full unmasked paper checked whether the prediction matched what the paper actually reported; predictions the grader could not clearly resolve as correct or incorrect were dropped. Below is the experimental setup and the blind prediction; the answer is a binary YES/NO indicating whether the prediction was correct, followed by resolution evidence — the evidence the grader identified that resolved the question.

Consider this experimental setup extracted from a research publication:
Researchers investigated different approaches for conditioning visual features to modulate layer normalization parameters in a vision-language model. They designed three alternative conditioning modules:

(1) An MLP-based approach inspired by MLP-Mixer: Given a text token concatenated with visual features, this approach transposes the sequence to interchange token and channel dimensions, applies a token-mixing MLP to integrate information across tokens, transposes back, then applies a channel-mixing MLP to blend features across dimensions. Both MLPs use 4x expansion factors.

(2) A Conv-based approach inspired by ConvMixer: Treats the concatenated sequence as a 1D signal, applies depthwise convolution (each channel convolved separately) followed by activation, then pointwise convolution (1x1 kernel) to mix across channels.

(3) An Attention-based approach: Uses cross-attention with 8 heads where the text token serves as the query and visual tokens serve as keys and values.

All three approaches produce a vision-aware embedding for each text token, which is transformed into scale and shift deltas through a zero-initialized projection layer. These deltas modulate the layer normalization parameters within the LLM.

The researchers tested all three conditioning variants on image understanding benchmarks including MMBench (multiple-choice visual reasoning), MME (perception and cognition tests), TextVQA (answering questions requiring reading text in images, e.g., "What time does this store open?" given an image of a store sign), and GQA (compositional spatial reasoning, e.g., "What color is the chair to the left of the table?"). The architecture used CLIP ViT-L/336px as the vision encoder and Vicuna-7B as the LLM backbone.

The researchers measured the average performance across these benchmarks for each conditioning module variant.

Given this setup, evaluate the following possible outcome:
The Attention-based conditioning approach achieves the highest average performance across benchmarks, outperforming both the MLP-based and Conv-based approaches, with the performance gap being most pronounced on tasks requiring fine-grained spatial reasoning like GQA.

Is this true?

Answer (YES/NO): NO